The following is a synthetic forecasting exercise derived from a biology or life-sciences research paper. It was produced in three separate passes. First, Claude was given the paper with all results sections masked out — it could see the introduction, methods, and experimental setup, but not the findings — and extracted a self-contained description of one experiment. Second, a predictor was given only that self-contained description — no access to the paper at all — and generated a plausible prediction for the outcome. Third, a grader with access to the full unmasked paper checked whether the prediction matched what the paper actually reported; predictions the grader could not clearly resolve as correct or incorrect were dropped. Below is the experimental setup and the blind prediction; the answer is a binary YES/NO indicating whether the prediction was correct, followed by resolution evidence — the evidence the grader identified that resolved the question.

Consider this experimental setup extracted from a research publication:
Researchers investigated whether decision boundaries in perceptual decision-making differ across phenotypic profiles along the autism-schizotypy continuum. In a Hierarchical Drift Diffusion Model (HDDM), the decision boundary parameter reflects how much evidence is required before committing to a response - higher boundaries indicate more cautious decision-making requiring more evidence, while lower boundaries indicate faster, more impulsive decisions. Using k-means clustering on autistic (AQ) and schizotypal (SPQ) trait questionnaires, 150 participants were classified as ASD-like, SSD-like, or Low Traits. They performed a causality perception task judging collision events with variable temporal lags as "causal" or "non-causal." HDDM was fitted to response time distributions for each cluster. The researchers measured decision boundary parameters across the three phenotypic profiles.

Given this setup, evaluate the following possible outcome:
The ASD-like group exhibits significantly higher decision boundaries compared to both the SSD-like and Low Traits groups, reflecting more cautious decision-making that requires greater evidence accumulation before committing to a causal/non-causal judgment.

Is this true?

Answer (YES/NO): NO